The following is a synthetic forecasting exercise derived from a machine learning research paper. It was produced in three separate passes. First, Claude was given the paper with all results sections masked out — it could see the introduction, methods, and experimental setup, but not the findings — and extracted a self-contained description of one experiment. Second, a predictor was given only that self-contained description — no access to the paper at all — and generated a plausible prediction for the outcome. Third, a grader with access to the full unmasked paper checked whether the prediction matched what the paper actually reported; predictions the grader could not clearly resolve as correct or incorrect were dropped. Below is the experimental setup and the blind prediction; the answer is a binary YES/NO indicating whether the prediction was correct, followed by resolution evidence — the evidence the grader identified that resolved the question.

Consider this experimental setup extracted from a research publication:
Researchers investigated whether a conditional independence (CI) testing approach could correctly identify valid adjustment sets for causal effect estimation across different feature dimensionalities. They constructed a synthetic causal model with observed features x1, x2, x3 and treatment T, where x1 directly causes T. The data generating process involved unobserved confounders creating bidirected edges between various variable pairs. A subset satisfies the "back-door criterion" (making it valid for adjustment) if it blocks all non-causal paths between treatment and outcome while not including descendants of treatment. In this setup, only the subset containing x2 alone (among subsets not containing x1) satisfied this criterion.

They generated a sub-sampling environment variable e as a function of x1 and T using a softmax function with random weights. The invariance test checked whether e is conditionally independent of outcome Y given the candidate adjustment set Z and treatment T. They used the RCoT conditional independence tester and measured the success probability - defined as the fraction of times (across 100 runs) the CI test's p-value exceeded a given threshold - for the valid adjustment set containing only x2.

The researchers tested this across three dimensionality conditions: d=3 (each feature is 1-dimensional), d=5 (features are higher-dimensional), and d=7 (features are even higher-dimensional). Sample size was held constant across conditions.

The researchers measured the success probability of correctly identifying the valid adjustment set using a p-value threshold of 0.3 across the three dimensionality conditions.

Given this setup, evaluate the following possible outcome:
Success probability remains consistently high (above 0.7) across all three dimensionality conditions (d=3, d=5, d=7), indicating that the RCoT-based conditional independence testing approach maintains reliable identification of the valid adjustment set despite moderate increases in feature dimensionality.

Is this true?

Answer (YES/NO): NO